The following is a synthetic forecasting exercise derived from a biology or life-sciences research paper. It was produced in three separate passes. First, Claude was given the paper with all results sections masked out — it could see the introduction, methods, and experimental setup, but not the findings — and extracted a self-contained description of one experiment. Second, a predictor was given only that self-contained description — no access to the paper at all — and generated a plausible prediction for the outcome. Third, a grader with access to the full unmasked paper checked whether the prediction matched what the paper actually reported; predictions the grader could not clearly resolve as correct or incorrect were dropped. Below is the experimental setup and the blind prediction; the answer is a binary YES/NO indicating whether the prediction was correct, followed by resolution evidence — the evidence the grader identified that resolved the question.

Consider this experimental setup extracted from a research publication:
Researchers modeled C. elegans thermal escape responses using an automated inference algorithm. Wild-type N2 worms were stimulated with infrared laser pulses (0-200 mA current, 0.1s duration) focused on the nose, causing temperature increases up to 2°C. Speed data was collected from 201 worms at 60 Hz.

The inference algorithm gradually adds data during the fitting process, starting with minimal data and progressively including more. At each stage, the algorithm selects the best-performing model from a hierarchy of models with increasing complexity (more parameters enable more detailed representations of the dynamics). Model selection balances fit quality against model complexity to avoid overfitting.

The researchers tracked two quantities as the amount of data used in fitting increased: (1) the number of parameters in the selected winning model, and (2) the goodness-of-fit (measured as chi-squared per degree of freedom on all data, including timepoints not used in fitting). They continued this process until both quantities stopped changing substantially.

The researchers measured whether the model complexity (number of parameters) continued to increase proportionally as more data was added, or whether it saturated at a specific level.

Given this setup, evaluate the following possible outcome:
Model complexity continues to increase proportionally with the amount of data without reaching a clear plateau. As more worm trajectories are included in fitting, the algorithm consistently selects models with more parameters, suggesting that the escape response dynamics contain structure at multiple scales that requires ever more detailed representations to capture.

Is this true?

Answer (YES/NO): NO